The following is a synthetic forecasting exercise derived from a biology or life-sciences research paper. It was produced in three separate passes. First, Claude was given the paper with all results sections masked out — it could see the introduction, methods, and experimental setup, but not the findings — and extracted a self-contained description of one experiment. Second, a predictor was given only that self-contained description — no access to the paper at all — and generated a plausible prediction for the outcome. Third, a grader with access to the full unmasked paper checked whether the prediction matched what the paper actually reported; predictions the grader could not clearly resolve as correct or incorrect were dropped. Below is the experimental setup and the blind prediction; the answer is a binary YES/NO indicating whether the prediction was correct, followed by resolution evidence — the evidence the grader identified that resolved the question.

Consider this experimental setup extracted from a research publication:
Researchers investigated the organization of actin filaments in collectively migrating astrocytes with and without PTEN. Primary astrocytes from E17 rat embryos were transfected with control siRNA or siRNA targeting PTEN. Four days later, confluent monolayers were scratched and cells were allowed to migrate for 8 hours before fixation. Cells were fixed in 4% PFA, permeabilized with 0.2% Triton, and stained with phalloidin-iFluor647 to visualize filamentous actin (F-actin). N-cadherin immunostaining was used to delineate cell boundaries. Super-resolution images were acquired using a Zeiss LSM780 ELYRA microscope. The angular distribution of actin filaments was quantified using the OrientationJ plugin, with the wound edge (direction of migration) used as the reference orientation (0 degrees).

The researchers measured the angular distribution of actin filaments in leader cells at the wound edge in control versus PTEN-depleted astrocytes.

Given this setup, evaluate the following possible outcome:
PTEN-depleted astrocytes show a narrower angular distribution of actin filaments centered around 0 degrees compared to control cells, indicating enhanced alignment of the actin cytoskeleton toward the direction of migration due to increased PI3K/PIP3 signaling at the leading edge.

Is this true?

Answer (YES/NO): NO